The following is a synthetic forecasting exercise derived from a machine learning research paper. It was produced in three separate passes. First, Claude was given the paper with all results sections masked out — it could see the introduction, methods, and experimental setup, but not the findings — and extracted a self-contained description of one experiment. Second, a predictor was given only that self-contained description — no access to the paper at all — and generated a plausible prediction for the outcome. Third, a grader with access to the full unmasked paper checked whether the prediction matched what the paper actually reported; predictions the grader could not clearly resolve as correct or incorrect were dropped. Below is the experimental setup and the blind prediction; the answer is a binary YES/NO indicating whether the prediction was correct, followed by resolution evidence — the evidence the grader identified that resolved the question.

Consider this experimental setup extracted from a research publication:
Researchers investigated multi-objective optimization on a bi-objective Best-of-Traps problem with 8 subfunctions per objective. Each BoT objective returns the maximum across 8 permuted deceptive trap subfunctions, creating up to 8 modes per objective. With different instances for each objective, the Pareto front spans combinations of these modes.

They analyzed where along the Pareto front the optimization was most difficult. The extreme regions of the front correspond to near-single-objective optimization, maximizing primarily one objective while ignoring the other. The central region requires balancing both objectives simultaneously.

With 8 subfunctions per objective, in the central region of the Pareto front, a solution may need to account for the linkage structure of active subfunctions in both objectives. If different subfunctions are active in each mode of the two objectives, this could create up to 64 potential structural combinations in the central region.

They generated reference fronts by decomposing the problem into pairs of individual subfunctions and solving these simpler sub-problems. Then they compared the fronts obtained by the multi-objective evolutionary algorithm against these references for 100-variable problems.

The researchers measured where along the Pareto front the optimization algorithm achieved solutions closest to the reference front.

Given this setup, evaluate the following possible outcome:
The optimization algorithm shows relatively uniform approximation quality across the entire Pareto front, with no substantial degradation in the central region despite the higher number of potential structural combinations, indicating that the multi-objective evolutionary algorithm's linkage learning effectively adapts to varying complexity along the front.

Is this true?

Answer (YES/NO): NO